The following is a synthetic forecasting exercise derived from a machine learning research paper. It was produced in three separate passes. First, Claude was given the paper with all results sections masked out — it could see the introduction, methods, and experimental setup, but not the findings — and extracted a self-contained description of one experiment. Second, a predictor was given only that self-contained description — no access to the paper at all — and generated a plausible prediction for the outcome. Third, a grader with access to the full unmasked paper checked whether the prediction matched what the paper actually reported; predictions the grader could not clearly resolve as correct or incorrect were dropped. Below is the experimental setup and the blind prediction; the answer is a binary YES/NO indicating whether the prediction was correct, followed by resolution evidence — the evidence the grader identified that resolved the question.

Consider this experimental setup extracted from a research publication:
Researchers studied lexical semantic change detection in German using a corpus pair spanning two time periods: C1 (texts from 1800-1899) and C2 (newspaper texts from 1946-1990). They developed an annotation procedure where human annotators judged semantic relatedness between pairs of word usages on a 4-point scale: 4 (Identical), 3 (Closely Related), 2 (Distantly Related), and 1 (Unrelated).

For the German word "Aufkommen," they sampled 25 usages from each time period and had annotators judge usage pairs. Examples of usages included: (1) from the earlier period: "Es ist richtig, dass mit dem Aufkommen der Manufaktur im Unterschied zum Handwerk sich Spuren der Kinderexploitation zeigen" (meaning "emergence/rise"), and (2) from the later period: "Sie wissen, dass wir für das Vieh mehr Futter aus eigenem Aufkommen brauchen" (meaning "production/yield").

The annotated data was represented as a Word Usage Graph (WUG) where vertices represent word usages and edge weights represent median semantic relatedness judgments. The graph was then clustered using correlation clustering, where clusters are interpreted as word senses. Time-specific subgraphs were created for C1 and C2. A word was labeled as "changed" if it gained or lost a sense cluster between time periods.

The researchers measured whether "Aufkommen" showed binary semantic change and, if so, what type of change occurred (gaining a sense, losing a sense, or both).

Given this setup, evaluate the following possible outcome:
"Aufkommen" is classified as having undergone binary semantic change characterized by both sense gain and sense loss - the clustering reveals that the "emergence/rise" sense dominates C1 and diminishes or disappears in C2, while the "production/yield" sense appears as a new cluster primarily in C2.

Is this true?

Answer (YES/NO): NO